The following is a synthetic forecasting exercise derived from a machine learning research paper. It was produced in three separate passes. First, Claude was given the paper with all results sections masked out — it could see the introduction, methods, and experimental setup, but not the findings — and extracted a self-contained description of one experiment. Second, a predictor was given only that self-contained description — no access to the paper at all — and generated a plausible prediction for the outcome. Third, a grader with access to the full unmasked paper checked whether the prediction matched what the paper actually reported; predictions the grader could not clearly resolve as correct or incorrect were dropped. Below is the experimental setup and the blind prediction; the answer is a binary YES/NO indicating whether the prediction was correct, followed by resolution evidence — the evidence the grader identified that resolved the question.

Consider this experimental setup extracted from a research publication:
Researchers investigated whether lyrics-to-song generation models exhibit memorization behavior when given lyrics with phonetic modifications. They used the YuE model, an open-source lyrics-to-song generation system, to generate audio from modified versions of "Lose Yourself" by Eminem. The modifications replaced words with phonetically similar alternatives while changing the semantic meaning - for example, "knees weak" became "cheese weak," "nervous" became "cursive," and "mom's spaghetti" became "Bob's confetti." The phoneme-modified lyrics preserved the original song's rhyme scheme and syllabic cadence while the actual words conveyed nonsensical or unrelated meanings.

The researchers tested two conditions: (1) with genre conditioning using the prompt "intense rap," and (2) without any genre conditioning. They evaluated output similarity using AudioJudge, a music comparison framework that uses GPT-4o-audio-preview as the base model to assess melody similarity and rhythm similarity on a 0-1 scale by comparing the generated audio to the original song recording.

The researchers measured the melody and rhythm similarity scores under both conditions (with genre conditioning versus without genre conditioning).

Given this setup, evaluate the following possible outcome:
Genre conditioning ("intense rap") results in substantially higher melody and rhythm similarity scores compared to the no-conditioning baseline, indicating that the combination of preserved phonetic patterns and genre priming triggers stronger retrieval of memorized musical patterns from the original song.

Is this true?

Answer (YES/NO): NO